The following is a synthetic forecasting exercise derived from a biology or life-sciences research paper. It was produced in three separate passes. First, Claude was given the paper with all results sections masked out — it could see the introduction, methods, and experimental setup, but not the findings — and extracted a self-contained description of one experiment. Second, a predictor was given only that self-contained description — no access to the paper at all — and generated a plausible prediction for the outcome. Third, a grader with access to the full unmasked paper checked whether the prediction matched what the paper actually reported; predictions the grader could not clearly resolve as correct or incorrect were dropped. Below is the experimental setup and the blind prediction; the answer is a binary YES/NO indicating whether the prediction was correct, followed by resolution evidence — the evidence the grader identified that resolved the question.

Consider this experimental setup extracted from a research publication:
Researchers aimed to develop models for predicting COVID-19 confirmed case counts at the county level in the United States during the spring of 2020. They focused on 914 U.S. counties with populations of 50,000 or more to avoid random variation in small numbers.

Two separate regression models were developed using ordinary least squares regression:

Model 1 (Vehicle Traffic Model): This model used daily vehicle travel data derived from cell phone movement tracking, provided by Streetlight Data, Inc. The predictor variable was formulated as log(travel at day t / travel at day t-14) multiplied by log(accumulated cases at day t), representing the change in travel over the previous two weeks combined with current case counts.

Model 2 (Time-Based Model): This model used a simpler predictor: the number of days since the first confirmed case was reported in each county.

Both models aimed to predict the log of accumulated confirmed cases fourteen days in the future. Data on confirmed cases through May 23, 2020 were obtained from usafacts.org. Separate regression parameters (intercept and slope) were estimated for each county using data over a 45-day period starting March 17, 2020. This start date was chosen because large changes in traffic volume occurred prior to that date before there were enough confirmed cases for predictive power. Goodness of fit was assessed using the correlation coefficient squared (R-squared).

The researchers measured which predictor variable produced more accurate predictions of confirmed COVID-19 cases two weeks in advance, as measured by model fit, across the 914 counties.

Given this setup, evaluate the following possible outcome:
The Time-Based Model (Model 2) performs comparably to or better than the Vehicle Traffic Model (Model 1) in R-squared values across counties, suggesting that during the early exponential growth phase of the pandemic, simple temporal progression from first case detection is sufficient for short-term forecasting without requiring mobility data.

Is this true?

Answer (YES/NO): YES